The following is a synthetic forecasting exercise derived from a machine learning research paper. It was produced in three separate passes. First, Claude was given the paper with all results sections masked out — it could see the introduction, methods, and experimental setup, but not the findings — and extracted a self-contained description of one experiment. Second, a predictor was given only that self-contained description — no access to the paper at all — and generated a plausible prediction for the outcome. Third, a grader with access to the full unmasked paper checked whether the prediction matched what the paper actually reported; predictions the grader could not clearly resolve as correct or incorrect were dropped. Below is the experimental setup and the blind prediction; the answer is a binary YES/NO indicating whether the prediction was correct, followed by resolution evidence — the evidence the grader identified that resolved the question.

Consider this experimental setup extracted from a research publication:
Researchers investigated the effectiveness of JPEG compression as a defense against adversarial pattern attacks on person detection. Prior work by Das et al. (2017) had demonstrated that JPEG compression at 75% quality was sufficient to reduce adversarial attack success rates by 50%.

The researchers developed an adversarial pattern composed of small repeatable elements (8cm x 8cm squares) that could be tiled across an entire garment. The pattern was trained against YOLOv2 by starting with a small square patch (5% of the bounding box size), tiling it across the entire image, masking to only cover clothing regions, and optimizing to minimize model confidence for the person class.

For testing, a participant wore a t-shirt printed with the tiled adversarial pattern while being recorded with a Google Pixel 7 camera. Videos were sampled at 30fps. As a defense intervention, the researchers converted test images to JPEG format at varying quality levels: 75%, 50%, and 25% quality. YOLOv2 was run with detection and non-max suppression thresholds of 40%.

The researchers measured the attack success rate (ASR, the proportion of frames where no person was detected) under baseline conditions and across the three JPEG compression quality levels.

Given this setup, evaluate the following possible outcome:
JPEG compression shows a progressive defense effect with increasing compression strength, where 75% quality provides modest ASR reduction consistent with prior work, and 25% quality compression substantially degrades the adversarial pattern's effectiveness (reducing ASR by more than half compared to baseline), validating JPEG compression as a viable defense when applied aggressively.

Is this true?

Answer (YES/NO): NO